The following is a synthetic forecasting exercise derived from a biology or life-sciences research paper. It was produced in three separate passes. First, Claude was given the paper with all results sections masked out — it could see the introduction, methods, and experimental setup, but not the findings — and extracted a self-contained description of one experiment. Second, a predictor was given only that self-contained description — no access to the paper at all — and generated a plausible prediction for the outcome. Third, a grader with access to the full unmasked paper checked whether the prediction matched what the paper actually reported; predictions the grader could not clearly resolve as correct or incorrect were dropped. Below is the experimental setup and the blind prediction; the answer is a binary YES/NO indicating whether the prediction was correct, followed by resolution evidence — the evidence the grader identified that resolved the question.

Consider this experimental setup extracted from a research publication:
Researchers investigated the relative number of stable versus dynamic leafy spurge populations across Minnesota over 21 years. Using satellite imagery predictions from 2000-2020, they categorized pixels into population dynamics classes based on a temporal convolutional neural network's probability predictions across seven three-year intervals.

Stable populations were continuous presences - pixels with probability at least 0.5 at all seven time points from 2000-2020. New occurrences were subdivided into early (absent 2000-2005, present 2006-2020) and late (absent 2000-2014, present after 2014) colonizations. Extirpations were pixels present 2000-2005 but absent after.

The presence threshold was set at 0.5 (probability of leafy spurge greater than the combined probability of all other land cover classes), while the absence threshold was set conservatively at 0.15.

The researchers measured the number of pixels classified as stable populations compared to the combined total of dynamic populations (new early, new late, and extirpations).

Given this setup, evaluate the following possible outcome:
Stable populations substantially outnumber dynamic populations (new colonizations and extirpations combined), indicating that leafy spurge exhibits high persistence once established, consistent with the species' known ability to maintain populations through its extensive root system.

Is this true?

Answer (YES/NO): NO